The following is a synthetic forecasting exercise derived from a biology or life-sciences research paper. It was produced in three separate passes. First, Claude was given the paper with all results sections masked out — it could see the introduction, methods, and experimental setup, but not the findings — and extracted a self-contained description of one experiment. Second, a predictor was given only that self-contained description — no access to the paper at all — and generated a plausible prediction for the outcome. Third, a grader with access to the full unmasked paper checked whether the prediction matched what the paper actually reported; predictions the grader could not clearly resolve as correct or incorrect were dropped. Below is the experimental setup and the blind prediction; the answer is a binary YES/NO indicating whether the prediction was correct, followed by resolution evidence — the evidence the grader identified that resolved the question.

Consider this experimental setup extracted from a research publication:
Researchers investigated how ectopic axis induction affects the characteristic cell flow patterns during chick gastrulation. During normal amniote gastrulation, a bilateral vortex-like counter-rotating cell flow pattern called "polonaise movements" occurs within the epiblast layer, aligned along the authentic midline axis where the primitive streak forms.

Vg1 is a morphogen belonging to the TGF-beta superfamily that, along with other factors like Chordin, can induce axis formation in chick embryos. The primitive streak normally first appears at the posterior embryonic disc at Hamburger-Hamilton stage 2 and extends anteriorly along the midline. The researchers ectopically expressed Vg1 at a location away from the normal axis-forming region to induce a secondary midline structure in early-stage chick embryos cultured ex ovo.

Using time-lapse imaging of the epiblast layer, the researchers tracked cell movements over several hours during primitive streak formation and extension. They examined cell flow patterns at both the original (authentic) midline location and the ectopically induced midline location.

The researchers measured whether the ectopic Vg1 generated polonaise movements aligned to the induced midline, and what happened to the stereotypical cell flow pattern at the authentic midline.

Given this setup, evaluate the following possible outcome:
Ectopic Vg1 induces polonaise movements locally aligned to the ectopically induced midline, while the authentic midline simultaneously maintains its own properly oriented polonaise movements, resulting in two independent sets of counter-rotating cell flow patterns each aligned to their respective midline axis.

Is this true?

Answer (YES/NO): NO